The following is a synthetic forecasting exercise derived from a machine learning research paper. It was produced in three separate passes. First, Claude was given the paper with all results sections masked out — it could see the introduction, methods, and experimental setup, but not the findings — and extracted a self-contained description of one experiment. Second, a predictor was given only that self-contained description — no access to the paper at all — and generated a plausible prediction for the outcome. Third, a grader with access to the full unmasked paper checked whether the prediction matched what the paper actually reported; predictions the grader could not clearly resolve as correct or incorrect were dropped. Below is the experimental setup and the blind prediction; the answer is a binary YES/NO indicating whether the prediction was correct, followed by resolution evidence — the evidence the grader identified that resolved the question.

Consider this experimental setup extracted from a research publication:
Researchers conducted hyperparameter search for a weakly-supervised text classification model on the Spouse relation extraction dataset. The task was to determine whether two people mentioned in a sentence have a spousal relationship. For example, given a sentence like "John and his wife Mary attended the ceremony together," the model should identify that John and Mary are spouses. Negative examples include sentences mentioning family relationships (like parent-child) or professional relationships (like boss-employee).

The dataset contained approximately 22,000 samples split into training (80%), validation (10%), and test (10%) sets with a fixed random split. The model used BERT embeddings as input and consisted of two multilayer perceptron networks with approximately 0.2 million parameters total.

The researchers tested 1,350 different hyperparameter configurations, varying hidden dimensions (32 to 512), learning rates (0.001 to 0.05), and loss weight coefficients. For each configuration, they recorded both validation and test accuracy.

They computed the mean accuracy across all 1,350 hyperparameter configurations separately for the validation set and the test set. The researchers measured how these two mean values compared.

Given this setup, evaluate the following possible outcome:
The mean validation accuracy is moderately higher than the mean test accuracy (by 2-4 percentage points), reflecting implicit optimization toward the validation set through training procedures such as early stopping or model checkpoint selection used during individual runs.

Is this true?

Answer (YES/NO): YES